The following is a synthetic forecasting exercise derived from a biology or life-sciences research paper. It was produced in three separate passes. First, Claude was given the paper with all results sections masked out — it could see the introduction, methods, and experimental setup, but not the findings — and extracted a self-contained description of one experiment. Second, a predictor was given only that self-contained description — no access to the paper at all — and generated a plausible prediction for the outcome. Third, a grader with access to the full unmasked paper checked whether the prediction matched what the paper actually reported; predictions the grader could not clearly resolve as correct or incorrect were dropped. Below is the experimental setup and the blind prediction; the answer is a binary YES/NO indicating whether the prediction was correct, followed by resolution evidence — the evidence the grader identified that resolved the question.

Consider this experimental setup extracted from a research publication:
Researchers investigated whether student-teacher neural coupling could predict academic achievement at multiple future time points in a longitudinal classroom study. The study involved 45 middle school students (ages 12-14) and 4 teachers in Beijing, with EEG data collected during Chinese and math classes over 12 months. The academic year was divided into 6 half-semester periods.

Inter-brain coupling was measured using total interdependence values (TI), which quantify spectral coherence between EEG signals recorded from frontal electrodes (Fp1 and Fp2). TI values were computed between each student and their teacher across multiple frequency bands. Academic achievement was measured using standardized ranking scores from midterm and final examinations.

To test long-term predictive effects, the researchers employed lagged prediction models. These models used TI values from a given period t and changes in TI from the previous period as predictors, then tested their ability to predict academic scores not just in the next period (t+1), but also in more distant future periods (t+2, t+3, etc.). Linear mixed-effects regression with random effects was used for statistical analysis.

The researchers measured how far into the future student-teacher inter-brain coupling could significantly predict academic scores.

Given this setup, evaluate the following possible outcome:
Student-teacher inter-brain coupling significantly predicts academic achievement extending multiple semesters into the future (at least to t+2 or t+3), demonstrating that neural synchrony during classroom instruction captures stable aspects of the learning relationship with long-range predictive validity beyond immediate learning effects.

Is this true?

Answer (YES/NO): NO